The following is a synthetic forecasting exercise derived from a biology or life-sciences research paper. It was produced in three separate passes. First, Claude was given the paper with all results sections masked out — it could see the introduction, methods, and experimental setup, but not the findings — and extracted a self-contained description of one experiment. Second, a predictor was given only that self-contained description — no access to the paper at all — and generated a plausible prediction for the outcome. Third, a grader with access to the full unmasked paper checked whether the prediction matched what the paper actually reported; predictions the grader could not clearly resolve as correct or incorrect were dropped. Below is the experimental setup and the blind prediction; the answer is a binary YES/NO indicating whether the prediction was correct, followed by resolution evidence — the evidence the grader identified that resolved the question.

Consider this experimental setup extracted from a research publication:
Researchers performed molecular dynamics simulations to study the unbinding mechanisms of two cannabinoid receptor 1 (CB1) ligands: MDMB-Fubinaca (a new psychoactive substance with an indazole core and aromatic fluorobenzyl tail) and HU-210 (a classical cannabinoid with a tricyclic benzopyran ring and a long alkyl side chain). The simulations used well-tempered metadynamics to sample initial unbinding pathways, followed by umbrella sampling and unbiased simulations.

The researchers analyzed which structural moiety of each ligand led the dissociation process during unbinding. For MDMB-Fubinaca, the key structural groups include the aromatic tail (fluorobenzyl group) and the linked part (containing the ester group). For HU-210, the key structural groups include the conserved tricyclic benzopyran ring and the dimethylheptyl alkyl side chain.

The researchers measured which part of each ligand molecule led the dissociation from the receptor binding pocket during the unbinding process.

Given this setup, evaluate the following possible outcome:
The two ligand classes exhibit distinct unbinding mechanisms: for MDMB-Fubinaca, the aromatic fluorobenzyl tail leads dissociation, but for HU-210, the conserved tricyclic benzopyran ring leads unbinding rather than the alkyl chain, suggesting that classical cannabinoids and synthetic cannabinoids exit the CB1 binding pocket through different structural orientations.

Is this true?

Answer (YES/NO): NO